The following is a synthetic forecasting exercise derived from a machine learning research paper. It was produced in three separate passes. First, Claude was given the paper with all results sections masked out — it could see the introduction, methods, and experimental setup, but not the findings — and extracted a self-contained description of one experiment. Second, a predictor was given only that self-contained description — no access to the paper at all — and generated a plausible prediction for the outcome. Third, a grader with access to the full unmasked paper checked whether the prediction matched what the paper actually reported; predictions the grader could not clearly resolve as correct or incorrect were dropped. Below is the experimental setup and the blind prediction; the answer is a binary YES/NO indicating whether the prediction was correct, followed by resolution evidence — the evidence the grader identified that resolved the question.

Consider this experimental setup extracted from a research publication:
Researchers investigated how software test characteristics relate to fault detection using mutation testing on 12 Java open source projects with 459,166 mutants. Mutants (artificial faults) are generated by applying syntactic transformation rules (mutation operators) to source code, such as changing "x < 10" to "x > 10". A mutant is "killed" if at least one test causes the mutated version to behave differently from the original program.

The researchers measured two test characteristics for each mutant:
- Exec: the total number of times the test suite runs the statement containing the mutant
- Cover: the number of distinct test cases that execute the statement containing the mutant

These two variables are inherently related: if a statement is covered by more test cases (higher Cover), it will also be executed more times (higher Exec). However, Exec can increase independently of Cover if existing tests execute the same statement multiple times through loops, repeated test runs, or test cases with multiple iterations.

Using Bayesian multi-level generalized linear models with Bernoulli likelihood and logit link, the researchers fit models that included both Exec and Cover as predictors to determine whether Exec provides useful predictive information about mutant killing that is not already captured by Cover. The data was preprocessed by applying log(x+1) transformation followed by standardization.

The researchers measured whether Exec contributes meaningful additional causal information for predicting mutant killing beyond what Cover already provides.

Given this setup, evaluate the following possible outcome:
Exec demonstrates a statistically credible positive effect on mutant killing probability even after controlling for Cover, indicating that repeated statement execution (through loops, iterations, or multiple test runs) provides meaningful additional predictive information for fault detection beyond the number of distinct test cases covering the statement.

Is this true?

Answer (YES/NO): YES